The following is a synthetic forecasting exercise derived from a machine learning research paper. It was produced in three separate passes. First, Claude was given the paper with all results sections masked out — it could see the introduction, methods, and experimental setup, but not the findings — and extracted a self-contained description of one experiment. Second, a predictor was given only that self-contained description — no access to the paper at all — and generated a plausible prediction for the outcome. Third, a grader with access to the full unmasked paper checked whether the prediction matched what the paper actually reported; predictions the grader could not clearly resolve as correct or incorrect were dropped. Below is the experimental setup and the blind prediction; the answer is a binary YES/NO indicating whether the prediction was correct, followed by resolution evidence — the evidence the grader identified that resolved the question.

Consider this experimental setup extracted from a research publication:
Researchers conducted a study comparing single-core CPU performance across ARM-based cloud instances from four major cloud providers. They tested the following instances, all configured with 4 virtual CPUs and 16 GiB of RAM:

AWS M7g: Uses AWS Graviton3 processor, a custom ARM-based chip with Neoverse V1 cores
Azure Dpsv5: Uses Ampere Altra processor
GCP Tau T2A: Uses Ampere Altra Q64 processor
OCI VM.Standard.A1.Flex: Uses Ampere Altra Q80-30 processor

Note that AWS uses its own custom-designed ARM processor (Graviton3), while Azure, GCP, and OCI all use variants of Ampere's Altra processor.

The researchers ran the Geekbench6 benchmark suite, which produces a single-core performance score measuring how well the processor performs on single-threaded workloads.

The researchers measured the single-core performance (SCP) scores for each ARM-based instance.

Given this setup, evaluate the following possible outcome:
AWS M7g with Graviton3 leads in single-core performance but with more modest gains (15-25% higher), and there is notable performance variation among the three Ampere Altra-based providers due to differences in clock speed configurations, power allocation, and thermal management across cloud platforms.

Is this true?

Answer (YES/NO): NO